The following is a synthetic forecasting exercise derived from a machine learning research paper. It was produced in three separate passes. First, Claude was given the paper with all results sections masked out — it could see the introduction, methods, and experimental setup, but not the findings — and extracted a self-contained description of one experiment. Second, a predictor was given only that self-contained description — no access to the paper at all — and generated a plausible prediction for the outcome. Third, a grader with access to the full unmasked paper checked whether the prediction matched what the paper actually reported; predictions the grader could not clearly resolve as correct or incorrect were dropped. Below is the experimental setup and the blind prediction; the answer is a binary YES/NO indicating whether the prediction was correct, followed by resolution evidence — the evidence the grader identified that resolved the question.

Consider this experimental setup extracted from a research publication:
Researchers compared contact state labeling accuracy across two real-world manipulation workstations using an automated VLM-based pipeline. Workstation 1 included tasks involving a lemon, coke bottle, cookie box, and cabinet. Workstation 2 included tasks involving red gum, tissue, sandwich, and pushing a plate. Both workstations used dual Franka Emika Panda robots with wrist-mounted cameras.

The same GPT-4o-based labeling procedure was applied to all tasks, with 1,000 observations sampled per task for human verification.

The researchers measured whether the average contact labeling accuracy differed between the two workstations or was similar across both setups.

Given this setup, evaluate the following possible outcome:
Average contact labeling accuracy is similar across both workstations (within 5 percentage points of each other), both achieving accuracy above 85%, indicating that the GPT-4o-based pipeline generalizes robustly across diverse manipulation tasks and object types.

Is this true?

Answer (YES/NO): NO